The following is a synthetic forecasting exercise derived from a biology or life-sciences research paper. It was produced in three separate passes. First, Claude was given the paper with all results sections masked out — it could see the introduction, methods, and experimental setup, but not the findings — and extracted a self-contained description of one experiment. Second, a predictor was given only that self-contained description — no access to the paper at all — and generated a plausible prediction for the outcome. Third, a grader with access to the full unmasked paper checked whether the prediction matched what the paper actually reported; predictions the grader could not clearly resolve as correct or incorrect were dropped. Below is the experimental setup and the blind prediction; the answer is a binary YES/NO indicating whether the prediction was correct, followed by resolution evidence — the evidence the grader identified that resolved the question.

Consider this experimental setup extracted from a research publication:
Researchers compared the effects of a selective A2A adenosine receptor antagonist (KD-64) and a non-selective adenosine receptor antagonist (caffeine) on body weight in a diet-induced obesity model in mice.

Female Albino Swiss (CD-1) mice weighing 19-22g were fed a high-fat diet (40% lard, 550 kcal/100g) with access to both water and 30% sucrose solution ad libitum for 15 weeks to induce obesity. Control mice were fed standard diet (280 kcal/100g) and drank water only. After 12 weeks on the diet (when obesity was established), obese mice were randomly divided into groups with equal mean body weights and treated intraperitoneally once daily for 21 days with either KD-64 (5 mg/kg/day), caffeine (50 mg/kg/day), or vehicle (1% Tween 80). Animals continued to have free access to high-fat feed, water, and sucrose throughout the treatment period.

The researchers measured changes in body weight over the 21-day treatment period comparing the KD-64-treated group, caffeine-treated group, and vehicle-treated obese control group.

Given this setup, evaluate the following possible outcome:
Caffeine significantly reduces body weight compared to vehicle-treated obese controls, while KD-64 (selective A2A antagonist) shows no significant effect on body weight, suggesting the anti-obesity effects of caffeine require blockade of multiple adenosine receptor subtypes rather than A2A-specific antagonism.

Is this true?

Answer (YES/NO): NO